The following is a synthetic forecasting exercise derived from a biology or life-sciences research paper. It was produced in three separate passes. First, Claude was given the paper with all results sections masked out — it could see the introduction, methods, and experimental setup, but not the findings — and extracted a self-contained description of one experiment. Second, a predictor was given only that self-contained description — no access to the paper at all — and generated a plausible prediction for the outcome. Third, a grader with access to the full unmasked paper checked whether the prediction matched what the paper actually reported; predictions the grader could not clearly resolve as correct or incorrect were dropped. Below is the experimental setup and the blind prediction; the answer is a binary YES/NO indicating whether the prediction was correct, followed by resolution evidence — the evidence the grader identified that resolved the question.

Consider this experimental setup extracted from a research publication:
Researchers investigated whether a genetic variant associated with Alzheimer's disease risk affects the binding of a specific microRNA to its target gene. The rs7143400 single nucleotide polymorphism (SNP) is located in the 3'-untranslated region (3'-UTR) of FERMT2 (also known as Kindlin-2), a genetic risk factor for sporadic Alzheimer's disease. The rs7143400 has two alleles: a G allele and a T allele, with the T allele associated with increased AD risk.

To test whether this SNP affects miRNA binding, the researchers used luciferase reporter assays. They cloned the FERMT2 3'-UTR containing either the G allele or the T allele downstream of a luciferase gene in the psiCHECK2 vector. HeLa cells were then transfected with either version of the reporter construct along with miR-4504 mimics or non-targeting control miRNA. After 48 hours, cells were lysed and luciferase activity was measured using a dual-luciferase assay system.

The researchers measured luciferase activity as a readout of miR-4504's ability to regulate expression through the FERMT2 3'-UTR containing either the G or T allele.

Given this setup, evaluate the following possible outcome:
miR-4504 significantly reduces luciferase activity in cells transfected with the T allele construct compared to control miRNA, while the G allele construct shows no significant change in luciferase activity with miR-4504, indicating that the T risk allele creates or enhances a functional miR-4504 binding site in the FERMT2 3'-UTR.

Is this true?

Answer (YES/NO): YES